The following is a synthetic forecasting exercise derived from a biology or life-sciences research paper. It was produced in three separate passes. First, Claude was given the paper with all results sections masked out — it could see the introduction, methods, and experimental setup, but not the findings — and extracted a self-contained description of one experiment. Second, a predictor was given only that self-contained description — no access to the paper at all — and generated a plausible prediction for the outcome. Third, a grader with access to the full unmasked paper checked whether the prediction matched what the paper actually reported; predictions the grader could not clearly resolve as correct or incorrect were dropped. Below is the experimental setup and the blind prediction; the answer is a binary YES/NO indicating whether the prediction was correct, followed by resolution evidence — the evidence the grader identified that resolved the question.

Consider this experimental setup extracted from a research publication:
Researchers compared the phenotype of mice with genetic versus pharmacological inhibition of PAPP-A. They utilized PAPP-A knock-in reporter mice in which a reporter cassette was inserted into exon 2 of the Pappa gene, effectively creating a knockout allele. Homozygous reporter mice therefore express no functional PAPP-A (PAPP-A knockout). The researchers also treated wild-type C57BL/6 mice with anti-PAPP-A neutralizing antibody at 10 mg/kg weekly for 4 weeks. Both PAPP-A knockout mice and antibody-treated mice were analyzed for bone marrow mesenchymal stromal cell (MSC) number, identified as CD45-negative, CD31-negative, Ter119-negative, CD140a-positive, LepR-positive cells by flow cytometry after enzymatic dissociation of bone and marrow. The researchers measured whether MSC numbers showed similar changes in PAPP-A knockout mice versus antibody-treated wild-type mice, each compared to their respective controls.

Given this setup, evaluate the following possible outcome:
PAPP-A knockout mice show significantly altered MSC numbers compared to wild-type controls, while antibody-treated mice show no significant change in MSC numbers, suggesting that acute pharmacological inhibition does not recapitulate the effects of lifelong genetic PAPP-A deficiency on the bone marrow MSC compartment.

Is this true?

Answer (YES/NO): NO